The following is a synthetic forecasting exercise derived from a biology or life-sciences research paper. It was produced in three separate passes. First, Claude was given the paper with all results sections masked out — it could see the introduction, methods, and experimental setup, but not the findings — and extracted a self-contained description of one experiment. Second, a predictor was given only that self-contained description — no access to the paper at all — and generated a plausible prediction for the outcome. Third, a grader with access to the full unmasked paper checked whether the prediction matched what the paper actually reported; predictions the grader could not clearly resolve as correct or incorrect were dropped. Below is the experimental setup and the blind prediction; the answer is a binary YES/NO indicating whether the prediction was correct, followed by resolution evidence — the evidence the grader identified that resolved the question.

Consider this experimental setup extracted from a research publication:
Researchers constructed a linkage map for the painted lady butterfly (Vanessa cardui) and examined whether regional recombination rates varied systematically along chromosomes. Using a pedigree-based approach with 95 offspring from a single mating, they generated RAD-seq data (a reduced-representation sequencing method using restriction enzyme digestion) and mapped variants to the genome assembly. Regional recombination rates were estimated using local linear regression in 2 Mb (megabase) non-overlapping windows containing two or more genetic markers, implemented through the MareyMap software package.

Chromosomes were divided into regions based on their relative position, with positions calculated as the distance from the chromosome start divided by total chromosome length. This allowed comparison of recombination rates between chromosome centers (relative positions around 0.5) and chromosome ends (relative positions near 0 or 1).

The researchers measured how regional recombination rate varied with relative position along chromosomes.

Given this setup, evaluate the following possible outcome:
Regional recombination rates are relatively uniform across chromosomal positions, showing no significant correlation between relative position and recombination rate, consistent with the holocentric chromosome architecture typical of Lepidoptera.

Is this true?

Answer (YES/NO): NO